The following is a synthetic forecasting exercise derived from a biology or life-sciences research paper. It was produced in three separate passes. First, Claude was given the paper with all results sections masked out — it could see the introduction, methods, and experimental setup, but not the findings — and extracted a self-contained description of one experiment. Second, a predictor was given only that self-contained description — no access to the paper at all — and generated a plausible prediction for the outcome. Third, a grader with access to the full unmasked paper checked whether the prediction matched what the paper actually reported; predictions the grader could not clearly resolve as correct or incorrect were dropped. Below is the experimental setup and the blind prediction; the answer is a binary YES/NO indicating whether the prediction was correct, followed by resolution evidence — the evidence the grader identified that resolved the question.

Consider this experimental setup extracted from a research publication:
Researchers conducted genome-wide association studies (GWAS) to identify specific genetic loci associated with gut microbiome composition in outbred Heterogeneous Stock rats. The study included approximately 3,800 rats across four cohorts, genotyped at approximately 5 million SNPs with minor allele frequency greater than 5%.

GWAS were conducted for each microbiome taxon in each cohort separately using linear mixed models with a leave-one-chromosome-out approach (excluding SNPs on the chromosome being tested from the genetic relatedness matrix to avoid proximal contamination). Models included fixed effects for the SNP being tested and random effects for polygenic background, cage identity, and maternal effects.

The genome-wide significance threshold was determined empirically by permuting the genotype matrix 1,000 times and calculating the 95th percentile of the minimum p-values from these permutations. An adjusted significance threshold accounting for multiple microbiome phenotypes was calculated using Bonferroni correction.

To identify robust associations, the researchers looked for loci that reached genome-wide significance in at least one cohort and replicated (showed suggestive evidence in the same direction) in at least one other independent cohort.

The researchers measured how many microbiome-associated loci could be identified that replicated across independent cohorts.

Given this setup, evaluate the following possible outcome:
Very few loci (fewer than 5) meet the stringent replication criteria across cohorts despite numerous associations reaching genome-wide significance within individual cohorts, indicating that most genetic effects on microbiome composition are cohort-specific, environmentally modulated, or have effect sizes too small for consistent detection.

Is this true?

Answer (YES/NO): NO